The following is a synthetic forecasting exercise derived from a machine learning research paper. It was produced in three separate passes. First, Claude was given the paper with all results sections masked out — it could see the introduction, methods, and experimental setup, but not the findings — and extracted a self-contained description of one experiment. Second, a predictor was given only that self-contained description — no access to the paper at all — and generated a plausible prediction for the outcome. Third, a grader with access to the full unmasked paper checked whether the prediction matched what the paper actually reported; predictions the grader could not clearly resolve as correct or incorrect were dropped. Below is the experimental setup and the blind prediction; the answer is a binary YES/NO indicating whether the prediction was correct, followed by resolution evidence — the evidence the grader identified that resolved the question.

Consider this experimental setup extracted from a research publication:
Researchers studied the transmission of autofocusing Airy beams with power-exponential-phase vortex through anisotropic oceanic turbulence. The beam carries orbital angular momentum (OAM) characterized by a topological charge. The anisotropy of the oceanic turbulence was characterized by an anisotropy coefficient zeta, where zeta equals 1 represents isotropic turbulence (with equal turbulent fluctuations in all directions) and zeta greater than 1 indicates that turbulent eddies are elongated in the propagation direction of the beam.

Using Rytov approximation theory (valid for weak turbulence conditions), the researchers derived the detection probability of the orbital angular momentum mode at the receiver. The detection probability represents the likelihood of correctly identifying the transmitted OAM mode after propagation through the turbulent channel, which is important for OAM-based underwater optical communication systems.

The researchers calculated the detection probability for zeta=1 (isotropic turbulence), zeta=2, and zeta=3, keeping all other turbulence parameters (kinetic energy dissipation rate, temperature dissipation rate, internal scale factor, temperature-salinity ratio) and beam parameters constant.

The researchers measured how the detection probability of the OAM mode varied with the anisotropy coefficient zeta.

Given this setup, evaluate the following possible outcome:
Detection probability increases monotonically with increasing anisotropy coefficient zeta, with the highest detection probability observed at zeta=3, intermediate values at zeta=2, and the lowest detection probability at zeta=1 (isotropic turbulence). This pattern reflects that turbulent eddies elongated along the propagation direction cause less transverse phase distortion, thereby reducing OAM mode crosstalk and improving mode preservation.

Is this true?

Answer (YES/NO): YES